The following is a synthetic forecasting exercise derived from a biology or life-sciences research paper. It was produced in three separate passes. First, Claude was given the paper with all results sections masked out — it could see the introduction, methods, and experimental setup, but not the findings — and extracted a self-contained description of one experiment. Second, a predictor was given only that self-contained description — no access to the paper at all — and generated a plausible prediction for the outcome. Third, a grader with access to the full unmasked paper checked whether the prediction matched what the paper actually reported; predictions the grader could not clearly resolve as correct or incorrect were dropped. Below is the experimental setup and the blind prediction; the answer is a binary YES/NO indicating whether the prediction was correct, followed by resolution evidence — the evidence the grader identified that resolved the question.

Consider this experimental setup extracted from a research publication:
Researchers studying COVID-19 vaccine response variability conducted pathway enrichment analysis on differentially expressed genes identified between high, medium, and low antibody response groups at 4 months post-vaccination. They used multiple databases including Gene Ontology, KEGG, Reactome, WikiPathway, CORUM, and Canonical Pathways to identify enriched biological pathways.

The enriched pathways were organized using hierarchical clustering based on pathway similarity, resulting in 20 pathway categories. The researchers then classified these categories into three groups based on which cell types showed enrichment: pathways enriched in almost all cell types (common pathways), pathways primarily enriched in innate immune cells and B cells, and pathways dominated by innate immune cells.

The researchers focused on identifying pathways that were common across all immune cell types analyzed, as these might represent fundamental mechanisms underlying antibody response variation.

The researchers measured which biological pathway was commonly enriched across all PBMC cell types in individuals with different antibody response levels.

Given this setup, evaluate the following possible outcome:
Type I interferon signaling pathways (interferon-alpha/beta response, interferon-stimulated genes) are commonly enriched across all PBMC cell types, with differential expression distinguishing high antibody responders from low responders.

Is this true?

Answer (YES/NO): NO